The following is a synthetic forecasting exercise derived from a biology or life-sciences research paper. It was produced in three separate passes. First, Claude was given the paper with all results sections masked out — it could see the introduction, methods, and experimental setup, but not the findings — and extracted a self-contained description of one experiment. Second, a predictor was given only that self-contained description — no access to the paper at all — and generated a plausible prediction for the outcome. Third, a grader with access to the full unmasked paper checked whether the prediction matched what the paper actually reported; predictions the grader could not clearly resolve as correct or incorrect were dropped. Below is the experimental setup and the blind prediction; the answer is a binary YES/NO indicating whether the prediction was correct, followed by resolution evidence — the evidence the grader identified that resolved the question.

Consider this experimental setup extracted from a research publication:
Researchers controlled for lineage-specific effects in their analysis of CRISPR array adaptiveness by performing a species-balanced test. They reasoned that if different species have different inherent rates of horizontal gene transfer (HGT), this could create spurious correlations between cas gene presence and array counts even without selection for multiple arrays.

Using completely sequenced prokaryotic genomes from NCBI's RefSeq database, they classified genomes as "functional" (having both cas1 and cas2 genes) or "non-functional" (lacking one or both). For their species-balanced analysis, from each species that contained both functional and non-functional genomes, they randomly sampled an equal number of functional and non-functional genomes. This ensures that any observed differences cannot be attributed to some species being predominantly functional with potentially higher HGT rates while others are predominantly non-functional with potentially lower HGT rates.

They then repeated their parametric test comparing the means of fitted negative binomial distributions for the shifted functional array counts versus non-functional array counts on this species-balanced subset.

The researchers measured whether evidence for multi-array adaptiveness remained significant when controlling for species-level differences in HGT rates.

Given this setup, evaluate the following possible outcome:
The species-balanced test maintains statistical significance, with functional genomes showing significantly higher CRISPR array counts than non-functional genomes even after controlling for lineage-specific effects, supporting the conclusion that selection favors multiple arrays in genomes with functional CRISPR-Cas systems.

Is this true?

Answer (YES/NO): YES